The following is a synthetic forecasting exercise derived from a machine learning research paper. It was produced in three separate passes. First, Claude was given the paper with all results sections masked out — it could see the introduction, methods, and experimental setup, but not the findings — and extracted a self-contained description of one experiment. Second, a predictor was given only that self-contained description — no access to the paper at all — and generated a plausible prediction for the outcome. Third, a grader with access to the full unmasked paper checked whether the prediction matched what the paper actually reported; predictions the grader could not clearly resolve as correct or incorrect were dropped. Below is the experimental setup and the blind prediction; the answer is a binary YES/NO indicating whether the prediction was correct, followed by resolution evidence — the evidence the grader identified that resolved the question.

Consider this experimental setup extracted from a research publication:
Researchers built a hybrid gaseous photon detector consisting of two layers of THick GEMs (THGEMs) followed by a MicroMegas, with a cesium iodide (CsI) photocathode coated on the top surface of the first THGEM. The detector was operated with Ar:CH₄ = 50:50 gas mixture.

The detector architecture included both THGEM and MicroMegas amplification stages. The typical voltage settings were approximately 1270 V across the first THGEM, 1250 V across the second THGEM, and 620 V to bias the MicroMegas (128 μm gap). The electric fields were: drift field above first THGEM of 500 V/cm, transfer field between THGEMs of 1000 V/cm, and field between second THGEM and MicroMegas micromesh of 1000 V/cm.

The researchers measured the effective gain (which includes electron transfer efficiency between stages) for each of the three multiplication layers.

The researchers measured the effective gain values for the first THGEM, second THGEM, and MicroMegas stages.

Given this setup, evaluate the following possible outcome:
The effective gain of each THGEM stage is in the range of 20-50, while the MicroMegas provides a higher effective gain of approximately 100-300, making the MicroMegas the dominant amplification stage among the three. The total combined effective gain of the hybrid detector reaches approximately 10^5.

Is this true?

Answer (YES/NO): NO